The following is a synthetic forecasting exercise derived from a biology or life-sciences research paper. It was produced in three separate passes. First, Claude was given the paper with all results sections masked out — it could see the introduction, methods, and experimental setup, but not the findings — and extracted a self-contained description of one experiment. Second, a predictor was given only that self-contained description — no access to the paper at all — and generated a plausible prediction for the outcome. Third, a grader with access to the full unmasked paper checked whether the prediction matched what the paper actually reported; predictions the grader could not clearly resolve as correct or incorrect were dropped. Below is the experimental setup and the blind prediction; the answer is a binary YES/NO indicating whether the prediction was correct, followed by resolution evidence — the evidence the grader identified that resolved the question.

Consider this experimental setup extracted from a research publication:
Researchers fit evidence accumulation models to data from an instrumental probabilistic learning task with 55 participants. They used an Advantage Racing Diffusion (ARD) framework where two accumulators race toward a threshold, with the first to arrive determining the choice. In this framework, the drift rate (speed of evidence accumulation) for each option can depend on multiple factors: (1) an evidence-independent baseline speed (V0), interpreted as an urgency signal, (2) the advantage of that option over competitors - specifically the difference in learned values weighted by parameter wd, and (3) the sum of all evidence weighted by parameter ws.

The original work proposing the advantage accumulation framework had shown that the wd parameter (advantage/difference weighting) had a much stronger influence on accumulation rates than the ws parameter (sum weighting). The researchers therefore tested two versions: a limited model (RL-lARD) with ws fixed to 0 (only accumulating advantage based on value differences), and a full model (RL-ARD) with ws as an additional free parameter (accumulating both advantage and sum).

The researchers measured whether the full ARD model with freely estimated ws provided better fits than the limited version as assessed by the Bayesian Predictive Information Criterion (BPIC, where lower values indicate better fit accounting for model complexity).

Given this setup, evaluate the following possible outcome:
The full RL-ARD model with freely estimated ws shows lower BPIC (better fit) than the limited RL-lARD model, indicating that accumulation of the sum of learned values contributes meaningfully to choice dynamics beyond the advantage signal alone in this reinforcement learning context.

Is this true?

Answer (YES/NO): YES